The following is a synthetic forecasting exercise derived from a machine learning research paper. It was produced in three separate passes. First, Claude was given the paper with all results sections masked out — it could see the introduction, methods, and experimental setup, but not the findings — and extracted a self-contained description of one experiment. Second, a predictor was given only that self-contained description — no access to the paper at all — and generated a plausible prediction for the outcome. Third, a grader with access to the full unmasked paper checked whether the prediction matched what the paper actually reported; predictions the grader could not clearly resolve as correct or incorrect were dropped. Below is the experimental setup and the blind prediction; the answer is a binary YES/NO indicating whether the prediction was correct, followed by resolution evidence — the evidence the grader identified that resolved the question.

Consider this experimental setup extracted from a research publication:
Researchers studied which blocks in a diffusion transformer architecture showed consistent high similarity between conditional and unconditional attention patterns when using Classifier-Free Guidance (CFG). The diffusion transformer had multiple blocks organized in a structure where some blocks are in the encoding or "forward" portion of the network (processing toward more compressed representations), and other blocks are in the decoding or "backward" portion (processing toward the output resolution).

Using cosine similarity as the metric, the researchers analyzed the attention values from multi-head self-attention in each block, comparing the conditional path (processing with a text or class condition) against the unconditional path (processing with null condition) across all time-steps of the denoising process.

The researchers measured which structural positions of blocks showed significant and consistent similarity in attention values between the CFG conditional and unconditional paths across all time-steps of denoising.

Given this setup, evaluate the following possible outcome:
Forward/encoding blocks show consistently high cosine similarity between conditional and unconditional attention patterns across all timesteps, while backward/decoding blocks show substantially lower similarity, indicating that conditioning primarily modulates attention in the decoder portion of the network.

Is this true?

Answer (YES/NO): NO